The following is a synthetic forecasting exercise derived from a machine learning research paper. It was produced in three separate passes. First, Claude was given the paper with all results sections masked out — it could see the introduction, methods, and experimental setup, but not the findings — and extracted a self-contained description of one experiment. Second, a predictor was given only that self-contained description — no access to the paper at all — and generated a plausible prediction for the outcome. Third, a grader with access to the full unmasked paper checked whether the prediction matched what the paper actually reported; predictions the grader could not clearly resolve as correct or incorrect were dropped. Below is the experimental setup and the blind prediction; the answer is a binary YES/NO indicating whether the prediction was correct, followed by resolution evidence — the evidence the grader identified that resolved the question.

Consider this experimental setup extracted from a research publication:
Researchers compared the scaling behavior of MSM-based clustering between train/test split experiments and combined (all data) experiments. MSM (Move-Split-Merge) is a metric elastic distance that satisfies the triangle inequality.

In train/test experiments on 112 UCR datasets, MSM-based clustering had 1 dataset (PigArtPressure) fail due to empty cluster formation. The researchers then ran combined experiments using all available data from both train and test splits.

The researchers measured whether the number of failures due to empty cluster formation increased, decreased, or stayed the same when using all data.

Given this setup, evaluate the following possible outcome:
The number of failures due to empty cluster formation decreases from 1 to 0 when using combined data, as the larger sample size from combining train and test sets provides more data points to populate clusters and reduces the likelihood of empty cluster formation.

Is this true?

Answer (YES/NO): NO